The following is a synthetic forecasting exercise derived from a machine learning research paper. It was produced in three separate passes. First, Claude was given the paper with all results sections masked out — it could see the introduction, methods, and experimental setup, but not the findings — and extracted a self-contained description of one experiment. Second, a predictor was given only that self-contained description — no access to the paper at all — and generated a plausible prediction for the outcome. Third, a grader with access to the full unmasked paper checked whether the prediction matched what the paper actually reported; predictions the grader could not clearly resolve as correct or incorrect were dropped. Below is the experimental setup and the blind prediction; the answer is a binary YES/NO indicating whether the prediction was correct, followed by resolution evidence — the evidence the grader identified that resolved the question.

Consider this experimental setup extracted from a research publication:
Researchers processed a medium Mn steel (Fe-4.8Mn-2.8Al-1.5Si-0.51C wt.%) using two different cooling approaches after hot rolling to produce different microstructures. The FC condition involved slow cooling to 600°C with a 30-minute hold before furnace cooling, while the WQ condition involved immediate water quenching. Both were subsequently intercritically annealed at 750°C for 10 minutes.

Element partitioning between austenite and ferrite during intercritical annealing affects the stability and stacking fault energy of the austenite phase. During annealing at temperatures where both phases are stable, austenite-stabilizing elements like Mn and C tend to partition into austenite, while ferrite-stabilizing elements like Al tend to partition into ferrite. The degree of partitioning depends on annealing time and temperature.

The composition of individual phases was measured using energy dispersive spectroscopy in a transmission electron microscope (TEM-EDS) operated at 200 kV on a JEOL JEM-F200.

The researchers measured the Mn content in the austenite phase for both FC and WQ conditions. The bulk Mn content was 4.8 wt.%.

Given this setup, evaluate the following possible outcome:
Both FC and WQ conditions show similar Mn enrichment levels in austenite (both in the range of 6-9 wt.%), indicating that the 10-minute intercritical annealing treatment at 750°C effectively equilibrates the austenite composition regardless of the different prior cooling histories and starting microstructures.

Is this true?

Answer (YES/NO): NO